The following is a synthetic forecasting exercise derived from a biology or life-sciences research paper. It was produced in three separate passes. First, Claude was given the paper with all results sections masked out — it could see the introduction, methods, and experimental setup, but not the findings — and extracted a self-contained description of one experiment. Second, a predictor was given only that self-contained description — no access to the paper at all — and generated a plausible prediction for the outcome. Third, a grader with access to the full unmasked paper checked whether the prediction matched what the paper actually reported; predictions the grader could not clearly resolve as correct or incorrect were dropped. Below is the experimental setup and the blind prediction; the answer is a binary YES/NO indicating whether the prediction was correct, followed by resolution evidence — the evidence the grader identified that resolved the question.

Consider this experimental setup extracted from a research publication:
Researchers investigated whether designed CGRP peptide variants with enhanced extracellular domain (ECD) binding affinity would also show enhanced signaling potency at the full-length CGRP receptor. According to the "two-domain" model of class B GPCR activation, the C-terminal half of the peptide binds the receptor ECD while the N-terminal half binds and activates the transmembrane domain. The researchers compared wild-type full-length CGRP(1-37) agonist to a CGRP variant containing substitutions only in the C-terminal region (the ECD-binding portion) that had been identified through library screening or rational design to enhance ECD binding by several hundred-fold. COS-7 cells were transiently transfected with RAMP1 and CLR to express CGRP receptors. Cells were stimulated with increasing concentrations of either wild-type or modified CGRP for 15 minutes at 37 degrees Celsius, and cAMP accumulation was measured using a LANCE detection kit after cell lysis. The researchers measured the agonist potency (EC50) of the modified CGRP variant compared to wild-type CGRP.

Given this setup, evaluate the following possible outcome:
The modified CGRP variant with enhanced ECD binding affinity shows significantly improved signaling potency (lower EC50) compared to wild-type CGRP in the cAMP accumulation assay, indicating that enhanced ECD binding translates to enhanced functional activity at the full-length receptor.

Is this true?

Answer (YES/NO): NO